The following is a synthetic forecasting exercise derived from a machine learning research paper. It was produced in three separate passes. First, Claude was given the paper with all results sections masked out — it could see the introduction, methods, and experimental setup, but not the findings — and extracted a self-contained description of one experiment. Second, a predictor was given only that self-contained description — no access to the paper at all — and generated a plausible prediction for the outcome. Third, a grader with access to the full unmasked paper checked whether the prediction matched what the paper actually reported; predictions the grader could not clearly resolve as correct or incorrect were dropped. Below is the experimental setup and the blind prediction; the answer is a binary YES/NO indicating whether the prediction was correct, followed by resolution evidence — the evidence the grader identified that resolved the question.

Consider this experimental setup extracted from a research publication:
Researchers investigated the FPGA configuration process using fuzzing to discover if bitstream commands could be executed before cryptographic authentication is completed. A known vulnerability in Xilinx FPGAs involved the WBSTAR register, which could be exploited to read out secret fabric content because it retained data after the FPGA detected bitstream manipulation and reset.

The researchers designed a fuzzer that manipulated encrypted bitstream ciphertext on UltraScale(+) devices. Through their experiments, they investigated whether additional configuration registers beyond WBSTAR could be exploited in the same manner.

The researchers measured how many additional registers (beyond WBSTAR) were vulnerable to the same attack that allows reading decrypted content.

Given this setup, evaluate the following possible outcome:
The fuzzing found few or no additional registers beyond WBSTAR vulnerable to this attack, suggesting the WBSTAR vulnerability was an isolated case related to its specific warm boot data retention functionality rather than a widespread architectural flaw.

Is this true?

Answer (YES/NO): NO